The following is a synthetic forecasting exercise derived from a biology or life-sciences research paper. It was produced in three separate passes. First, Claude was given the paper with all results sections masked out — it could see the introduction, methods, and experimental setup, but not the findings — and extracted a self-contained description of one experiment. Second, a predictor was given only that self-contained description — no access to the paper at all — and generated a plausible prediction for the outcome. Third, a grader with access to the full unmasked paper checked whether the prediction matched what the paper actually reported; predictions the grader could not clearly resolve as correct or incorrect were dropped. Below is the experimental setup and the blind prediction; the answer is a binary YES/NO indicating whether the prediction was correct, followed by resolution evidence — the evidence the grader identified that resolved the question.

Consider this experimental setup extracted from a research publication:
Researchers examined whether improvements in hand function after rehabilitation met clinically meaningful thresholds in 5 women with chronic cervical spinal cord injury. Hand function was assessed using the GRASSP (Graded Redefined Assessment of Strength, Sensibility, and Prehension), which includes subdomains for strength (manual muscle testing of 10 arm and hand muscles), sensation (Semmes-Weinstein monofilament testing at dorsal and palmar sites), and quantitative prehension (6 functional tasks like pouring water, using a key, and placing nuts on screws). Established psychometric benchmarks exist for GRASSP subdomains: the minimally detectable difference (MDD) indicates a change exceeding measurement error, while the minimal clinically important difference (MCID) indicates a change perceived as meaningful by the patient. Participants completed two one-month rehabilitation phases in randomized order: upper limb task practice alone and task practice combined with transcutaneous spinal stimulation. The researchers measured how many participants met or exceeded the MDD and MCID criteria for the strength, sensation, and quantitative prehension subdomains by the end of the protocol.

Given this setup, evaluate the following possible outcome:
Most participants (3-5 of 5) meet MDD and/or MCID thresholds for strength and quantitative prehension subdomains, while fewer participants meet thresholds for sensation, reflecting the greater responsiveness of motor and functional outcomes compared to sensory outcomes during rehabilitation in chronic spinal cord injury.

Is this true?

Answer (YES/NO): NO